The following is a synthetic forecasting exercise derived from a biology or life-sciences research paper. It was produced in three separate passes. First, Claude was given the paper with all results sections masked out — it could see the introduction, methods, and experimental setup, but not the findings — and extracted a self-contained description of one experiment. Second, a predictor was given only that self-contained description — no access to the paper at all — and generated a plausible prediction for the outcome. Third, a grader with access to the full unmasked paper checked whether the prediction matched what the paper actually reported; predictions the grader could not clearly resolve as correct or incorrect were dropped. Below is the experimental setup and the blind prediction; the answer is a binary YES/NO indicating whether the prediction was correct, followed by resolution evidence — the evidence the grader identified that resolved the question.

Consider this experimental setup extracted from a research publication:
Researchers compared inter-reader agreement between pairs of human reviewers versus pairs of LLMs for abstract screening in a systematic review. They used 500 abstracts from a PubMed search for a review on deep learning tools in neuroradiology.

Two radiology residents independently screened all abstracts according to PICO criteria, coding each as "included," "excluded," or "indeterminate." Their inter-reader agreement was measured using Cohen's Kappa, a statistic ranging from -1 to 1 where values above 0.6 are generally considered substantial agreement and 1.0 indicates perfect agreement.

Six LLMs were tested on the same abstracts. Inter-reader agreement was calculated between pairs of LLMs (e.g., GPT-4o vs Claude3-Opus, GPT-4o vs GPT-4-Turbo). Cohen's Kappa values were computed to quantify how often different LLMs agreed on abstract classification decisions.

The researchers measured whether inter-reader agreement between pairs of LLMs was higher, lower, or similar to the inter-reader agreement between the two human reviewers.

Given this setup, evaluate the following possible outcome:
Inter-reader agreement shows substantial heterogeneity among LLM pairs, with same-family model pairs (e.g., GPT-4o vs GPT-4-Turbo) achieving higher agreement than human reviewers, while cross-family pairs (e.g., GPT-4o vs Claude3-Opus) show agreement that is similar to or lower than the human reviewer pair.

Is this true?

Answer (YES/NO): NO